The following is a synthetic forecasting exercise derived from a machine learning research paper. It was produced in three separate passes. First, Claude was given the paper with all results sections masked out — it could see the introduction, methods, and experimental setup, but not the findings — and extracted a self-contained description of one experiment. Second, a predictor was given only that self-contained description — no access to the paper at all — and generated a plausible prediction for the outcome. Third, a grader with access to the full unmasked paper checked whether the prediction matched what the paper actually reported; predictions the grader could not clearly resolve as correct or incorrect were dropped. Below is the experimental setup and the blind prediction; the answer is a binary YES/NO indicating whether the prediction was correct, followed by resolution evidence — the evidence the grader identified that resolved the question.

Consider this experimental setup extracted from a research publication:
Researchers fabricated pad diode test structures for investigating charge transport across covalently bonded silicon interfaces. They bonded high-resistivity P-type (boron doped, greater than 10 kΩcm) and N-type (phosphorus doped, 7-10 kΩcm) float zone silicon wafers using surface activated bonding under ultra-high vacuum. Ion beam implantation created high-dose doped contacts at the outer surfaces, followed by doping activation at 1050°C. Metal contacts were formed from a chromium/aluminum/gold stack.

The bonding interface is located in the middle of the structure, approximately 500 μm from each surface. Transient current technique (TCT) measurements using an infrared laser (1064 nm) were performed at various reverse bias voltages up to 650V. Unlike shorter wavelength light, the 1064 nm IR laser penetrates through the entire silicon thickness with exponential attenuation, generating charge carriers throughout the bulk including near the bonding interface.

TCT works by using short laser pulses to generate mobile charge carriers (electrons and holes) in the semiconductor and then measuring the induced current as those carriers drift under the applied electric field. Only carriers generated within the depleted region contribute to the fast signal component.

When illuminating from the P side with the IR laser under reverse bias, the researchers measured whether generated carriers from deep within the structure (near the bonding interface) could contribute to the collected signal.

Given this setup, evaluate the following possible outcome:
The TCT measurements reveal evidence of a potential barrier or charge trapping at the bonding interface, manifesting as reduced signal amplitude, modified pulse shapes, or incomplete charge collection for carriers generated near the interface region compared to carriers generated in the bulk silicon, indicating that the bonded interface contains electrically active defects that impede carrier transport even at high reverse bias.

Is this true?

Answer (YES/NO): YES